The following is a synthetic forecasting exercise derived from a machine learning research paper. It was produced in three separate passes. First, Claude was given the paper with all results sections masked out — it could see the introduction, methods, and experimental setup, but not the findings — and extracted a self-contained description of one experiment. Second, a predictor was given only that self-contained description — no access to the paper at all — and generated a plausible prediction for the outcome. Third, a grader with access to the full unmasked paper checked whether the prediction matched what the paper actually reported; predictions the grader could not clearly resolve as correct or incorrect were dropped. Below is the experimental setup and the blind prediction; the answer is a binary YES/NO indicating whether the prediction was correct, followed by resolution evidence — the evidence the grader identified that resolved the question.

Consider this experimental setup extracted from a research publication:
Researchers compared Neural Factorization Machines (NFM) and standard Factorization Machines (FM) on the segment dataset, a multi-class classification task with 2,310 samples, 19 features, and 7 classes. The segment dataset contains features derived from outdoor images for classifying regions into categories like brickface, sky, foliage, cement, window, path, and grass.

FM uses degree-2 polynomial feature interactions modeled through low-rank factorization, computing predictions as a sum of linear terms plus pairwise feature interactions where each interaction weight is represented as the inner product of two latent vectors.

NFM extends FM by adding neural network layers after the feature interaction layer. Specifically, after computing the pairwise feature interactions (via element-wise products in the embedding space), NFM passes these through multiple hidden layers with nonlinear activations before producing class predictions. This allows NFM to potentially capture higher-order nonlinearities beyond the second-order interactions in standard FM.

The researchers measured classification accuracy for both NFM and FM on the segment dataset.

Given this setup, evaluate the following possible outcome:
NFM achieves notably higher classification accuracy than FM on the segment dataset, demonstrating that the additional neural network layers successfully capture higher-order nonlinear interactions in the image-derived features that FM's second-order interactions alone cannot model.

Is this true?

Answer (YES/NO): NO